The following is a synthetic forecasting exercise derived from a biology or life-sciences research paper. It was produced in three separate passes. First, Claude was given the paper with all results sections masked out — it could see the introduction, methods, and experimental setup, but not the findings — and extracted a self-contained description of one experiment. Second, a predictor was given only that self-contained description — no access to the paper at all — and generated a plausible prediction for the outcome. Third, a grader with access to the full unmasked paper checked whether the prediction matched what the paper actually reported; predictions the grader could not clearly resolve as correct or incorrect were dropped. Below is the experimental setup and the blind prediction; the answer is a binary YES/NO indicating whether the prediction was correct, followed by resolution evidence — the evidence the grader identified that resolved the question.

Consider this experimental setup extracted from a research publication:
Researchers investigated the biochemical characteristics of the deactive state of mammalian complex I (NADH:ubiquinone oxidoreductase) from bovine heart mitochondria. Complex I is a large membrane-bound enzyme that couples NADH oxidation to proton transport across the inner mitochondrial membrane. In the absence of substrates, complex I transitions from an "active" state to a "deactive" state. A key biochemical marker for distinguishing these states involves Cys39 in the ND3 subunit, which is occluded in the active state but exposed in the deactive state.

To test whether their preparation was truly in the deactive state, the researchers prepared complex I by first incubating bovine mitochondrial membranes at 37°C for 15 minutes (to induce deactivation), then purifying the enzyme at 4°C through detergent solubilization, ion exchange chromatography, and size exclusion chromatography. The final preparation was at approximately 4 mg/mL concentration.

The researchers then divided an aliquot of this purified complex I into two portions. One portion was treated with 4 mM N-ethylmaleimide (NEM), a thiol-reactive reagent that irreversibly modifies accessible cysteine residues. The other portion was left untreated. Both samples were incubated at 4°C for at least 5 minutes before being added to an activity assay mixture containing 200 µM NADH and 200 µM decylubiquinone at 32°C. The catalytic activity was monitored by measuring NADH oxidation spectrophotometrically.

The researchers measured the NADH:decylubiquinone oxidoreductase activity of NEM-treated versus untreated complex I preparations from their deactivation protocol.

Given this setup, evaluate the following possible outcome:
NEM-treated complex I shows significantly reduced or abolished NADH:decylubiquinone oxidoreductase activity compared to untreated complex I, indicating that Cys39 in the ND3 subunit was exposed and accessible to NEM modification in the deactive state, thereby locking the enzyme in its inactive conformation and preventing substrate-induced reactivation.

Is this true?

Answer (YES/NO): YES